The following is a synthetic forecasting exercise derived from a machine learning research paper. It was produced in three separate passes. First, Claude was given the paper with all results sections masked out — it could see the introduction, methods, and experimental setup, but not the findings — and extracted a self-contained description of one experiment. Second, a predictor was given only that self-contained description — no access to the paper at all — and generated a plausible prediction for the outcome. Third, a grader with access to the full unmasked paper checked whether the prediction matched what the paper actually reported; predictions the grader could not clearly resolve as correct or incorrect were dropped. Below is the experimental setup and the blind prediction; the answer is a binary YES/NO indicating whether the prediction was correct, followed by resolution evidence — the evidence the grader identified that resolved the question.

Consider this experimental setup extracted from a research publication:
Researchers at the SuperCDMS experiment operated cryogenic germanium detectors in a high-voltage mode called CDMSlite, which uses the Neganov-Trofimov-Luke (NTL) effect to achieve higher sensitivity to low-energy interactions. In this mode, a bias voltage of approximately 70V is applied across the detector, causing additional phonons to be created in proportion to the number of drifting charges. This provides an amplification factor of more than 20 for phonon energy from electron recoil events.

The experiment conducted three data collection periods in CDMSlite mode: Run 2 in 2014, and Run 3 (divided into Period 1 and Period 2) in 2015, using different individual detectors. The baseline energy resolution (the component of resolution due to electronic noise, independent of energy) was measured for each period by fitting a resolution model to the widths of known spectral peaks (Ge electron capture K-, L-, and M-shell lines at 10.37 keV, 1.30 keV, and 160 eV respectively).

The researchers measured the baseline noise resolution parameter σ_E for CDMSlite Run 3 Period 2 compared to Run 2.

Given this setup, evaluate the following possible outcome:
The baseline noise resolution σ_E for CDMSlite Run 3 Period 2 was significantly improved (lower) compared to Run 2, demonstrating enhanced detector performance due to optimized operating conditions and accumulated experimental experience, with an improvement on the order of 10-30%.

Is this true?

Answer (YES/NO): NO